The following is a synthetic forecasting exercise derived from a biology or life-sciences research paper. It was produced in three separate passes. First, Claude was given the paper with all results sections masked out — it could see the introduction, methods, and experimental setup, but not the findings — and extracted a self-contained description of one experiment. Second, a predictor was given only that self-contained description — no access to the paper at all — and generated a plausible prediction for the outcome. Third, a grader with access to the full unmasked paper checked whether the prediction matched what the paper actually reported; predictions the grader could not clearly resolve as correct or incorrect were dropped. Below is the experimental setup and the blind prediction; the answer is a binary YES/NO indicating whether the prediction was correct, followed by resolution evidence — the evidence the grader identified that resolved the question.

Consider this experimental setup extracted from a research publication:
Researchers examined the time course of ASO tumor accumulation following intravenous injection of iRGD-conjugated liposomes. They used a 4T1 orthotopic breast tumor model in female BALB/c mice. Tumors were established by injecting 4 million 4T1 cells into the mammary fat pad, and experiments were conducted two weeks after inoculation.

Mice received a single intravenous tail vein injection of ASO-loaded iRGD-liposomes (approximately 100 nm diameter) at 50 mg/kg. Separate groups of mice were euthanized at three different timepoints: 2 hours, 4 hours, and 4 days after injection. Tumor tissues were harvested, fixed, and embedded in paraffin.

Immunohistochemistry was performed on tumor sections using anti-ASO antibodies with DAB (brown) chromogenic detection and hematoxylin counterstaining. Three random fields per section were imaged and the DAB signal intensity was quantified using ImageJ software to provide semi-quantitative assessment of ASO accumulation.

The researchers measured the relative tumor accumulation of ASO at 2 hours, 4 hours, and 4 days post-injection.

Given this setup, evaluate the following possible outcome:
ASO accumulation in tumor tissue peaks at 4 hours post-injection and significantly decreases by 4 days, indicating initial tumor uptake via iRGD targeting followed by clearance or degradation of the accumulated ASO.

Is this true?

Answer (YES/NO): NO